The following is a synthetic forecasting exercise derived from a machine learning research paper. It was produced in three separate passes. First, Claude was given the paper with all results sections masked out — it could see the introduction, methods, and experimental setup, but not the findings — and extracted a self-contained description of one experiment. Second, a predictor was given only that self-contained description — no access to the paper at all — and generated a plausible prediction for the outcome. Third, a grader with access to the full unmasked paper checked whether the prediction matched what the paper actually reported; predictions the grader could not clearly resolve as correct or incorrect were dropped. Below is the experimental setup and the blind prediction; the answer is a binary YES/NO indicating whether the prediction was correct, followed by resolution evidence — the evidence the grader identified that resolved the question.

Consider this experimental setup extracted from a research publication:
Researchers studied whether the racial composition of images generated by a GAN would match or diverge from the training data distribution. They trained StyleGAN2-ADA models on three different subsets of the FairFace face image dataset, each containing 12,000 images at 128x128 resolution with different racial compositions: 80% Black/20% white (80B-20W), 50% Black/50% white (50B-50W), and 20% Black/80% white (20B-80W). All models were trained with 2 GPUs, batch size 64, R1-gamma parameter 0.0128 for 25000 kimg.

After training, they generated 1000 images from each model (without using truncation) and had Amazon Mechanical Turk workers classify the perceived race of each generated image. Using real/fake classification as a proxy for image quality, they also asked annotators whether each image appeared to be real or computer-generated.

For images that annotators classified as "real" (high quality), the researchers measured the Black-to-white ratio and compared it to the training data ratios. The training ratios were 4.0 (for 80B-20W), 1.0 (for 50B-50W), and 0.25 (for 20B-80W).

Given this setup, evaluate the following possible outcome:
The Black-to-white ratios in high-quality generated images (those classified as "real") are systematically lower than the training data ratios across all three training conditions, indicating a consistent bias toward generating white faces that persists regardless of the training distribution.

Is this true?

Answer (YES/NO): NO